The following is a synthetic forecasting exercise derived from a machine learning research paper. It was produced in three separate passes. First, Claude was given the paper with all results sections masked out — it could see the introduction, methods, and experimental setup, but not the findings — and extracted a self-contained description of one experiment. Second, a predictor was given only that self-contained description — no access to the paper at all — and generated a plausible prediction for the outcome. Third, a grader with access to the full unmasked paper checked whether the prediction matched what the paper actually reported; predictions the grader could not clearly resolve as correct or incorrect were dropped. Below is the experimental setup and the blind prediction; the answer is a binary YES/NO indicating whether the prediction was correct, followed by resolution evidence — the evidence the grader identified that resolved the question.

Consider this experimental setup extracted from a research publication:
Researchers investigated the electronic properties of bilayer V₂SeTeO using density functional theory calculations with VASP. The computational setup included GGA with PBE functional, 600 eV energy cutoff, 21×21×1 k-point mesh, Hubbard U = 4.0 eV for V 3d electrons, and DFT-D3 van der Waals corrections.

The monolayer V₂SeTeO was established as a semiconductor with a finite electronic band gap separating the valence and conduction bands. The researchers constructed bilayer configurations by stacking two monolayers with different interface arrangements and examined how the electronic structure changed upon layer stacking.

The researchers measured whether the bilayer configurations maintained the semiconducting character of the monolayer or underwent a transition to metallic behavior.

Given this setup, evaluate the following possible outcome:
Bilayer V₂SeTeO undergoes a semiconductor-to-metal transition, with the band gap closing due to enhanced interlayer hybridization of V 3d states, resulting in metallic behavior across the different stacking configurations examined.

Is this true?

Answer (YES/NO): NO